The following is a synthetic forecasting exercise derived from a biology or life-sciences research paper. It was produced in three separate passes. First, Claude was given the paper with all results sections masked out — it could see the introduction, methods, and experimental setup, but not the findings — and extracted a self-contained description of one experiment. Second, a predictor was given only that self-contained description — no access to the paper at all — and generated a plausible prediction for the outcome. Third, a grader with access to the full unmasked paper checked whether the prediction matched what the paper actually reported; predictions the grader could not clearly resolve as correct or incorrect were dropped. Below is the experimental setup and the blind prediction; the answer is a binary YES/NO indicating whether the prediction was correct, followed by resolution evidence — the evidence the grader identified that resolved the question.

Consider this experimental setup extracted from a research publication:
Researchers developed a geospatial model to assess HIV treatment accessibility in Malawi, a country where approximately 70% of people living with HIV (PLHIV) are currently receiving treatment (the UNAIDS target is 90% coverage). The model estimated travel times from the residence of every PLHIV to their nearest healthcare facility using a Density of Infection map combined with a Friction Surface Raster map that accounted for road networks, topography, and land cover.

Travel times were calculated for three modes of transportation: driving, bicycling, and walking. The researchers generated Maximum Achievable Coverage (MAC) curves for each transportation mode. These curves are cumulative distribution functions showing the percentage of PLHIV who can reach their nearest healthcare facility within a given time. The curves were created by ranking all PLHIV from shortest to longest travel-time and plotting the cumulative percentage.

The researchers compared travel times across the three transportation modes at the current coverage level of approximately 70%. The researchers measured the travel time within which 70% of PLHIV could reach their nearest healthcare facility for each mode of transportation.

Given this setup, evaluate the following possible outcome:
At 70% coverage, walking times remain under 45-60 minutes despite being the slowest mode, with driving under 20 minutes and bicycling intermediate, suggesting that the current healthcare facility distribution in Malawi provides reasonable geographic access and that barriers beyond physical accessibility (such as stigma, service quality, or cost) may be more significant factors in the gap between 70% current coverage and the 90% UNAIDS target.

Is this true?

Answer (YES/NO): NO